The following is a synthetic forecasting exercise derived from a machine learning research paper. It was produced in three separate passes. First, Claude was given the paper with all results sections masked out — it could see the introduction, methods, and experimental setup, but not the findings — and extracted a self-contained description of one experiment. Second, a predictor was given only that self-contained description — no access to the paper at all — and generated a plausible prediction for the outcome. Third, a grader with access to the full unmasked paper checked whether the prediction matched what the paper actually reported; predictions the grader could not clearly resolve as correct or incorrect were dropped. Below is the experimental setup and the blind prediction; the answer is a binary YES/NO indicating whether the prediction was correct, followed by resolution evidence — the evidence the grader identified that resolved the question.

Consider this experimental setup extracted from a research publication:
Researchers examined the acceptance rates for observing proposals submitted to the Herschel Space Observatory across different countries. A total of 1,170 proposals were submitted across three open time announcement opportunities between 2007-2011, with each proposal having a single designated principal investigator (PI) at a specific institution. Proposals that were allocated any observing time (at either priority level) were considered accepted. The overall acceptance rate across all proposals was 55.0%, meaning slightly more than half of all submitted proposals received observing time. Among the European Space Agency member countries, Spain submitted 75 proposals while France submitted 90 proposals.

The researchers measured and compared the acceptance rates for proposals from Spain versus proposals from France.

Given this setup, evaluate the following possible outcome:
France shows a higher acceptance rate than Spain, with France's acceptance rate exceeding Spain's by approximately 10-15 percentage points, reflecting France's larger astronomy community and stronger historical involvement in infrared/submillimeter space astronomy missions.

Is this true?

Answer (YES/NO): NO